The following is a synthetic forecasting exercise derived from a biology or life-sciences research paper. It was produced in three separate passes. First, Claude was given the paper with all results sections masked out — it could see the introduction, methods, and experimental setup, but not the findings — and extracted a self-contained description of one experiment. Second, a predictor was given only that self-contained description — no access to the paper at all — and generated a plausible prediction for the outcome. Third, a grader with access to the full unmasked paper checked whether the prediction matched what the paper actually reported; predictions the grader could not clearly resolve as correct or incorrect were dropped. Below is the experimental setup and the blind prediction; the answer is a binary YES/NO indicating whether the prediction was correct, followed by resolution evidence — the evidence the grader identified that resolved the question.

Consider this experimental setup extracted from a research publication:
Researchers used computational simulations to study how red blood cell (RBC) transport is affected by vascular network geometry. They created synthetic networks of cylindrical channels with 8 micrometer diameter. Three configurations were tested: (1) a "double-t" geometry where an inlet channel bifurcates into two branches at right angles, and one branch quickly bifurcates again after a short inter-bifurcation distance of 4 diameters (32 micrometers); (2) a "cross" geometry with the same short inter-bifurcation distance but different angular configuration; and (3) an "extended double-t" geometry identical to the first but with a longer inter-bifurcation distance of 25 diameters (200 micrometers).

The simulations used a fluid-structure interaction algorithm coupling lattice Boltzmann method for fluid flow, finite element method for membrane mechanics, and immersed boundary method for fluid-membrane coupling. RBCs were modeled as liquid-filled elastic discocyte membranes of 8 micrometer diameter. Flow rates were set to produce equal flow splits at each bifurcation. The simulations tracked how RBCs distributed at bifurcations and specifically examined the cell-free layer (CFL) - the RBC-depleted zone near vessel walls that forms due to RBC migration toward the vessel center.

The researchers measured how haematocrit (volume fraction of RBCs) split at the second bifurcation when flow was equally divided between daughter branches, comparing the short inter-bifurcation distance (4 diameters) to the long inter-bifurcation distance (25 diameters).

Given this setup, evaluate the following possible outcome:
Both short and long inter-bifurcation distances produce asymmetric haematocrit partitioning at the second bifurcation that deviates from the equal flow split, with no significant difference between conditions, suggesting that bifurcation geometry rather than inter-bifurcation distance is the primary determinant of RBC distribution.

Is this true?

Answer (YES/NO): NO